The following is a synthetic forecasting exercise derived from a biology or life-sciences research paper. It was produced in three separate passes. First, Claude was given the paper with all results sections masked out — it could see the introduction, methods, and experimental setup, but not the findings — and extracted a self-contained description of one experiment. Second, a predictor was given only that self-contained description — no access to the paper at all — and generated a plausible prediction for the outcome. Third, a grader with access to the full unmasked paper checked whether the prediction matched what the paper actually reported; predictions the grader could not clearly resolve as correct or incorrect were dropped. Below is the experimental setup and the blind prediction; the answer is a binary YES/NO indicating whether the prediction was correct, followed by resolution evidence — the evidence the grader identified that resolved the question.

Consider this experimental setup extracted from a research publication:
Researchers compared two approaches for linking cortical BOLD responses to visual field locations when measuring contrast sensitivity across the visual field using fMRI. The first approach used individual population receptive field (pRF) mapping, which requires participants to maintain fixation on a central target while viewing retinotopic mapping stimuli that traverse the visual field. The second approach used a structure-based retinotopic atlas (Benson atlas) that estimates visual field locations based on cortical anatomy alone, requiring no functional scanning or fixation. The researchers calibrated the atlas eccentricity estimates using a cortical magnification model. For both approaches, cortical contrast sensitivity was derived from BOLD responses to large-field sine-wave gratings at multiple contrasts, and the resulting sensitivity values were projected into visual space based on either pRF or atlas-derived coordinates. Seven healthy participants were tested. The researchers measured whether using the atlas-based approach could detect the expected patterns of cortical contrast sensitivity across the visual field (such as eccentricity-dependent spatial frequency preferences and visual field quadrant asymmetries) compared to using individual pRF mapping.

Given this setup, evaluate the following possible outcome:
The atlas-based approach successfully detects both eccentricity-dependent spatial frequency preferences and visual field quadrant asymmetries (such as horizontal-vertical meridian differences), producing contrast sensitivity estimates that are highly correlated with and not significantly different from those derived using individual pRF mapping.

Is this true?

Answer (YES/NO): NO